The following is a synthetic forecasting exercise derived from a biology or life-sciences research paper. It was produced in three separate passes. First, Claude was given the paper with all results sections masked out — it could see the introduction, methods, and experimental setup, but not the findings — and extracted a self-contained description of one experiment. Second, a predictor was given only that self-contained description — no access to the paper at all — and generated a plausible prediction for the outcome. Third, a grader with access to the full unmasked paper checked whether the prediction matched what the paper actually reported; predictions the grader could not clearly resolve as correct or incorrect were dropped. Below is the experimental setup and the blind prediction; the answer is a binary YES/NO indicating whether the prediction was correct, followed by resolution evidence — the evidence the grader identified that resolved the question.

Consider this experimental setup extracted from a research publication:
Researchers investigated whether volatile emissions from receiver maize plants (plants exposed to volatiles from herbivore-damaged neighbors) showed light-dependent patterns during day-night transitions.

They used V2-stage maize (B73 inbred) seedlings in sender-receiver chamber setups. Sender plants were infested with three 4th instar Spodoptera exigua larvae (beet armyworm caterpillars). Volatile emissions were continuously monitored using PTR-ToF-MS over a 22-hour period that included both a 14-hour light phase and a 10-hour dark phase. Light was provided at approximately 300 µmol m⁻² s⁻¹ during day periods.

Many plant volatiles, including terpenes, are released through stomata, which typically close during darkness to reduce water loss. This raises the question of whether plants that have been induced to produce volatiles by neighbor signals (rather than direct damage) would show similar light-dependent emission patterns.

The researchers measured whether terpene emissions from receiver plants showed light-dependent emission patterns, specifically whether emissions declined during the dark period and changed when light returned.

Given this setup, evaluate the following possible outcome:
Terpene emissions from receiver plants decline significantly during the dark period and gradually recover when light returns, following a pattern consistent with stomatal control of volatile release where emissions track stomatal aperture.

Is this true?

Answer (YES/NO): NO